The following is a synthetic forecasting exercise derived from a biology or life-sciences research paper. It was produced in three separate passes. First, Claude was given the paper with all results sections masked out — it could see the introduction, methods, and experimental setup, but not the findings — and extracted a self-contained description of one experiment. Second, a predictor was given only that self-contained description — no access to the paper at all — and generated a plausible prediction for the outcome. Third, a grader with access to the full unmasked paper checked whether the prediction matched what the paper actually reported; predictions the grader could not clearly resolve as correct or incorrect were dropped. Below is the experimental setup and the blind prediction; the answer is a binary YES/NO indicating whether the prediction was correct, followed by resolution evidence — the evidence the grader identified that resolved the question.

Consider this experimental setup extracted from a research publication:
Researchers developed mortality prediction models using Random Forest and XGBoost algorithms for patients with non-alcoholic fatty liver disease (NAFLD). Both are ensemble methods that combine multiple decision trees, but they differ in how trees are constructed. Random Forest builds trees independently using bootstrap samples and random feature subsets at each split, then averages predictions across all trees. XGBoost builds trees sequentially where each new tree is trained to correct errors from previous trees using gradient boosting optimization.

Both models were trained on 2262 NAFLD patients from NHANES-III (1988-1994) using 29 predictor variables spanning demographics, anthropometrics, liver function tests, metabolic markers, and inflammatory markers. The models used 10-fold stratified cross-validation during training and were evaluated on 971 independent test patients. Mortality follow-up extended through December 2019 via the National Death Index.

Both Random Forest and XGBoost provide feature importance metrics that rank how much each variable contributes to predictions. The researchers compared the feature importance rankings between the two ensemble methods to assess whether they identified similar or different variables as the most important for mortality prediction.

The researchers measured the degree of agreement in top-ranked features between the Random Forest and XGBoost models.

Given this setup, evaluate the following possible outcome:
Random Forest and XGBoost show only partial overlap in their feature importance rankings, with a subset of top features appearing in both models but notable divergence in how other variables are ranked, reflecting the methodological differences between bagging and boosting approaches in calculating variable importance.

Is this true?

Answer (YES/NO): YES